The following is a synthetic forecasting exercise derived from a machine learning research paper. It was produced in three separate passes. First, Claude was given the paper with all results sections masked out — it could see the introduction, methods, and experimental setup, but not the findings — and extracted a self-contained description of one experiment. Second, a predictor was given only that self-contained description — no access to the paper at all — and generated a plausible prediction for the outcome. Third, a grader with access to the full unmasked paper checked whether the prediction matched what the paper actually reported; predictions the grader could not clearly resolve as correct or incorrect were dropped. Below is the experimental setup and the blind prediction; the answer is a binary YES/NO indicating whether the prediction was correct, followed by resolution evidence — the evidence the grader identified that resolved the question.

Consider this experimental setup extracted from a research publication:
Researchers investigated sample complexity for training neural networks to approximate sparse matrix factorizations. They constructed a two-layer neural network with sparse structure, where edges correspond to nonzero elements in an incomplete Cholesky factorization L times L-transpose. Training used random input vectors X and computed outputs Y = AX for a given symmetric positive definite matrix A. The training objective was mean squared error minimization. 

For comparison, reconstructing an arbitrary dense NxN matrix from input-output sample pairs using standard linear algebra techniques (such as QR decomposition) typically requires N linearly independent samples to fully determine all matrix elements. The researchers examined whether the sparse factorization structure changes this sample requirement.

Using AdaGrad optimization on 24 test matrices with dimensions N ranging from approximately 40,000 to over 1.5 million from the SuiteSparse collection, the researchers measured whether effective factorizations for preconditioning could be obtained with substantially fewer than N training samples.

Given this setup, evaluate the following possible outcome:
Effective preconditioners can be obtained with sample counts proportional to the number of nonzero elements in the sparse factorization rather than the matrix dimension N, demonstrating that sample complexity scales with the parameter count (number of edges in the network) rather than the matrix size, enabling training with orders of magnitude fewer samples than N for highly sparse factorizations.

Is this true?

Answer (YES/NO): NO